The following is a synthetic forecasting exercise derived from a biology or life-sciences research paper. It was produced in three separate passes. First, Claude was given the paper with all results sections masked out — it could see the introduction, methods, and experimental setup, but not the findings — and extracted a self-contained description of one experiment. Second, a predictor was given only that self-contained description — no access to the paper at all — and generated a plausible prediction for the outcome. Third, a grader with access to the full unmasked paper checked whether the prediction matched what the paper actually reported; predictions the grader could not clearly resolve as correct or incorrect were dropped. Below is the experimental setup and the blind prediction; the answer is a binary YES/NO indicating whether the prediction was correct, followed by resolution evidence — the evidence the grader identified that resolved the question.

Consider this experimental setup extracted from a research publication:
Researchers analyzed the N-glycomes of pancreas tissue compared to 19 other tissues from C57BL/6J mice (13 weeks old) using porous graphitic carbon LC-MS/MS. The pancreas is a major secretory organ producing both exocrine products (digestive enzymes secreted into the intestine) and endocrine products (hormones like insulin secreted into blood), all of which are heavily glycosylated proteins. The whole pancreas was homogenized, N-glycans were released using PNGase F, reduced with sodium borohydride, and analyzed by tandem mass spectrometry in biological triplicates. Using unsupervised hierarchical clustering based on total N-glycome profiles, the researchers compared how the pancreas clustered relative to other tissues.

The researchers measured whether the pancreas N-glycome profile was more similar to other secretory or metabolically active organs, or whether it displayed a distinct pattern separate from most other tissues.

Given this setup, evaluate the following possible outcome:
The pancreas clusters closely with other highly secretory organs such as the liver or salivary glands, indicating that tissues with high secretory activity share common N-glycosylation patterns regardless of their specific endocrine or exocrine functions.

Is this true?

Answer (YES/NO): NO